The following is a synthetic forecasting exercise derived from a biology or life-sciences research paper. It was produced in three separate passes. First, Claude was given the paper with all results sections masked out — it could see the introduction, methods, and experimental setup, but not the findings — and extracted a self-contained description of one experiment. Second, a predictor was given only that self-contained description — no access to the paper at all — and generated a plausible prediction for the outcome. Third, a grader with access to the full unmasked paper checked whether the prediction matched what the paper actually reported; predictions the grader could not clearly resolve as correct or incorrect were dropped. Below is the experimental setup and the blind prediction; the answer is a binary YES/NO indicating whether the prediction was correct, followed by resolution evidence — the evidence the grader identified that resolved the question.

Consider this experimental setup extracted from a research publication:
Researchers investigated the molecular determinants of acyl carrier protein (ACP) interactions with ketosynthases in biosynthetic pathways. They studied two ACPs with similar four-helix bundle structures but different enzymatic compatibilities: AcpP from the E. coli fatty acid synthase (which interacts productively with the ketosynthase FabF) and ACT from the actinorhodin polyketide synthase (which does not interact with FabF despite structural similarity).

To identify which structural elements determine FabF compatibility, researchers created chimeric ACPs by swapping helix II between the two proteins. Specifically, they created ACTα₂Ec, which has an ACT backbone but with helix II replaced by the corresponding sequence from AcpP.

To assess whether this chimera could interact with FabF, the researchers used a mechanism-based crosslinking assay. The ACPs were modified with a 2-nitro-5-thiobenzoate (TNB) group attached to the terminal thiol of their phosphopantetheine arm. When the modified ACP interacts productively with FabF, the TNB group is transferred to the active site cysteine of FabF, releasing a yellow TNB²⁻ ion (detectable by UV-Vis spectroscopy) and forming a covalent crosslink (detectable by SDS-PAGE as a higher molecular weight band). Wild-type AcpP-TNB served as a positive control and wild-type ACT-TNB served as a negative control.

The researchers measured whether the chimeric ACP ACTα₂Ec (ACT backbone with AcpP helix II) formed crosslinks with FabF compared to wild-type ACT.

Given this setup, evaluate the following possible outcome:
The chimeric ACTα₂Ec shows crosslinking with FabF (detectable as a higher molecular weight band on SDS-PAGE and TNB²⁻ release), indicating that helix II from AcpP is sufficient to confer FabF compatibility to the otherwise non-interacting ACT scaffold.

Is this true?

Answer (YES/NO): YES